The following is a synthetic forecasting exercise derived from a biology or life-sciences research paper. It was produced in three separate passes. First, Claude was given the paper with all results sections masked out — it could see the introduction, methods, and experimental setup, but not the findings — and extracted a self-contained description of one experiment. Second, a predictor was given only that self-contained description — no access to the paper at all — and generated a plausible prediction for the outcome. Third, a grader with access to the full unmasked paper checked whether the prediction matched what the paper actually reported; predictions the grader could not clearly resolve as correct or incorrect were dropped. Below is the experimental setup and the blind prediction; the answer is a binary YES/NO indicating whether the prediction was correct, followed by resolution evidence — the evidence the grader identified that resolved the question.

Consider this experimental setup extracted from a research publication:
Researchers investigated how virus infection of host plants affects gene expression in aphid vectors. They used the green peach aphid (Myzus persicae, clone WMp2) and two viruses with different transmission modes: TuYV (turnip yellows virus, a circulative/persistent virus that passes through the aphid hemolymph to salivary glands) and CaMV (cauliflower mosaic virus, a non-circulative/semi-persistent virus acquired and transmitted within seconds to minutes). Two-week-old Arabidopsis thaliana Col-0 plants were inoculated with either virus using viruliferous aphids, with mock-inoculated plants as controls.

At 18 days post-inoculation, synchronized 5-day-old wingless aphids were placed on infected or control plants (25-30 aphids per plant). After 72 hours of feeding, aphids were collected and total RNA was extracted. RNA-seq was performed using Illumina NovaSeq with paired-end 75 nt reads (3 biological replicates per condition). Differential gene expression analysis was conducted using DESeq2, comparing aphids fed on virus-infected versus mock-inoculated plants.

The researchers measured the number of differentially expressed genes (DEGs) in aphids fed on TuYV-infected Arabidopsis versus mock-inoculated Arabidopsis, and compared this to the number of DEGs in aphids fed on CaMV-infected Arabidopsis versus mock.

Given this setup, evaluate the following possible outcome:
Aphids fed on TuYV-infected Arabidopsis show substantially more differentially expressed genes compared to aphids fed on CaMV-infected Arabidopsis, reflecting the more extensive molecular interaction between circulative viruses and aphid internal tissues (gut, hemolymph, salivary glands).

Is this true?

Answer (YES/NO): NO